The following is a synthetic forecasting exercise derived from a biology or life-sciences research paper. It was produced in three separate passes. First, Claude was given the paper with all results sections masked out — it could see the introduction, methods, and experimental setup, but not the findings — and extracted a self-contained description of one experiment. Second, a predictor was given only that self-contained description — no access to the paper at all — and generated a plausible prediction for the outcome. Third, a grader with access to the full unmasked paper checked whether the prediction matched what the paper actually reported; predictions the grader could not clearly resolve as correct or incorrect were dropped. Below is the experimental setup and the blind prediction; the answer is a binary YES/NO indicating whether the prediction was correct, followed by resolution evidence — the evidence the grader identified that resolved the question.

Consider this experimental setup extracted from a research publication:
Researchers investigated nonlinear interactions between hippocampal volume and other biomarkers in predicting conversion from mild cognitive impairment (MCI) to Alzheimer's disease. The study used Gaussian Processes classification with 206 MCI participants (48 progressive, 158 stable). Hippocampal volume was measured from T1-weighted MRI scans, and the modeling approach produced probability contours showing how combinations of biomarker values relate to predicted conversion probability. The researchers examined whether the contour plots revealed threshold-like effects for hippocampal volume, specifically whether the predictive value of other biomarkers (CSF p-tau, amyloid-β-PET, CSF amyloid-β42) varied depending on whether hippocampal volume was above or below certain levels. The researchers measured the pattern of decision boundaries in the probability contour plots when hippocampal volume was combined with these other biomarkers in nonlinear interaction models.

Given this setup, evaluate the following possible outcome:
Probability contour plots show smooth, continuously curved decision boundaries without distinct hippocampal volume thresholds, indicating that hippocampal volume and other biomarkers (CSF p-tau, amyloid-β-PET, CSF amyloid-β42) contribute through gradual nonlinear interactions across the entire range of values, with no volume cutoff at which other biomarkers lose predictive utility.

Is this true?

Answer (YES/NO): NO